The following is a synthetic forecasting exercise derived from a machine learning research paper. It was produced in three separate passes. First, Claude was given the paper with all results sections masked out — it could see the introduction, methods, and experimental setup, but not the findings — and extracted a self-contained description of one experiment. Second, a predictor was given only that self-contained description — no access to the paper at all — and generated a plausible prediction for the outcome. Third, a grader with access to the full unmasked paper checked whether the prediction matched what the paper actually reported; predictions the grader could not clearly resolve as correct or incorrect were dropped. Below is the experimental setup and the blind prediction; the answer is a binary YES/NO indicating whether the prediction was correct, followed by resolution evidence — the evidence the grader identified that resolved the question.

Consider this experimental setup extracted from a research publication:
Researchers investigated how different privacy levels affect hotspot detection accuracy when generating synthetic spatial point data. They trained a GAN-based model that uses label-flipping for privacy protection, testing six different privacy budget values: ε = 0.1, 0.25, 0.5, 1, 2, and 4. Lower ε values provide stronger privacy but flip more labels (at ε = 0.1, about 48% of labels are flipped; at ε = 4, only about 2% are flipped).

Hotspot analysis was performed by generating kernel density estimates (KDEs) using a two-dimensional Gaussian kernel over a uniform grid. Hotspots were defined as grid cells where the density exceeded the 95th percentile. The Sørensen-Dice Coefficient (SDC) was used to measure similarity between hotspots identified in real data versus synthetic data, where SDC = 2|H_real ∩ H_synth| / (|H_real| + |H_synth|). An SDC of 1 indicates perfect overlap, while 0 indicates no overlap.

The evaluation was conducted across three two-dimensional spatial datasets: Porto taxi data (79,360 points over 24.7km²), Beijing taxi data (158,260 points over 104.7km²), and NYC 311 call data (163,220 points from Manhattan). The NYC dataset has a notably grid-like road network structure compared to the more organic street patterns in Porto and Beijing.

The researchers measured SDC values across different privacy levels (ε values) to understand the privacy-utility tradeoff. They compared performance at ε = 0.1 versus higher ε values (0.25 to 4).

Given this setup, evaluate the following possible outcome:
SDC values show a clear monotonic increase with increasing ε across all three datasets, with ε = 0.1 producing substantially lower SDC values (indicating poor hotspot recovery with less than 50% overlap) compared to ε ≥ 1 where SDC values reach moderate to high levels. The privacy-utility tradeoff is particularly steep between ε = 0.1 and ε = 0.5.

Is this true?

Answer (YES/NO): NO